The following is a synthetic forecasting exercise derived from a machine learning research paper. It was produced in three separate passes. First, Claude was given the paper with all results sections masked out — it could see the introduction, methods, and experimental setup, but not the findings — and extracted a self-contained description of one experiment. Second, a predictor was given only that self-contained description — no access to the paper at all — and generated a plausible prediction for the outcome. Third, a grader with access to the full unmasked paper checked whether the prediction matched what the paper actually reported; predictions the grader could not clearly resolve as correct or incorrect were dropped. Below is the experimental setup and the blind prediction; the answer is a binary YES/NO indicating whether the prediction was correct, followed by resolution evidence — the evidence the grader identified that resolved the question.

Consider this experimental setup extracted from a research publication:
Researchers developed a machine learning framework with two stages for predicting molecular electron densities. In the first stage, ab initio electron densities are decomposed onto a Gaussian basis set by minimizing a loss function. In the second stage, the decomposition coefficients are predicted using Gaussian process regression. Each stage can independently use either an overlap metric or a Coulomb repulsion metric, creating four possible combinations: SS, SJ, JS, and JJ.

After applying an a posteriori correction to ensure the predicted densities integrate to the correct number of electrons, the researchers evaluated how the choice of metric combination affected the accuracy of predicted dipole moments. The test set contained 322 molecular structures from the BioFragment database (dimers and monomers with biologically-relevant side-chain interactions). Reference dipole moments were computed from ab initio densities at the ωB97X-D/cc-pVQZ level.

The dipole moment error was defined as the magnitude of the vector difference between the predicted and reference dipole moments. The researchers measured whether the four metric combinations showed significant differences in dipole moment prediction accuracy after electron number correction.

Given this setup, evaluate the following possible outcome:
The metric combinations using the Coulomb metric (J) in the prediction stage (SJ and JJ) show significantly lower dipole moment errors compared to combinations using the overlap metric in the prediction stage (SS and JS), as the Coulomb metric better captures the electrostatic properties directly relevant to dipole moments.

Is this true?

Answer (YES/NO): YES